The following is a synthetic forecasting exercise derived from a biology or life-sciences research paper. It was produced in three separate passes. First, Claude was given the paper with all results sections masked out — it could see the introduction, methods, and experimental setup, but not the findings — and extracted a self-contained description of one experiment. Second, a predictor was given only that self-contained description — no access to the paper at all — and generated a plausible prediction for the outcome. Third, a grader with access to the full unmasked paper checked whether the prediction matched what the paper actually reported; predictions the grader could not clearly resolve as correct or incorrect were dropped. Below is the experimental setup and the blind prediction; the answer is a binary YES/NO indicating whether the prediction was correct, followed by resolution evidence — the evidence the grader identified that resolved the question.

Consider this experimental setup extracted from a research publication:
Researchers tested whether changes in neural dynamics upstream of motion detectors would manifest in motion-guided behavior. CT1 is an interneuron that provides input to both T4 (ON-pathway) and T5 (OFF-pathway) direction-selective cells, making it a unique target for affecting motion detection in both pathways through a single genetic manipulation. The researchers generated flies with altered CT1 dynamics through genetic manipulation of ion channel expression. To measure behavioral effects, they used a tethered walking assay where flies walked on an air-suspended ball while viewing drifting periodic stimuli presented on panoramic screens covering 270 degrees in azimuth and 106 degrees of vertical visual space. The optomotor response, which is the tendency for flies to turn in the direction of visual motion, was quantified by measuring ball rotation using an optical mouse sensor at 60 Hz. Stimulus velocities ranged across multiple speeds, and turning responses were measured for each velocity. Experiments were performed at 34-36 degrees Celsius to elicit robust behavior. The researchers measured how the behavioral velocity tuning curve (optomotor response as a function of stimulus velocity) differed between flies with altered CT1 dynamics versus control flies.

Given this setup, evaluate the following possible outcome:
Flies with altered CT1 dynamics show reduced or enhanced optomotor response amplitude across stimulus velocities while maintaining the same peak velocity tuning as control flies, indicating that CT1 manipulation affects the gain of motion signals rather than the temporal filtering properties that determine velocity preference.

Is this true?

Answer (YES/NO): NO